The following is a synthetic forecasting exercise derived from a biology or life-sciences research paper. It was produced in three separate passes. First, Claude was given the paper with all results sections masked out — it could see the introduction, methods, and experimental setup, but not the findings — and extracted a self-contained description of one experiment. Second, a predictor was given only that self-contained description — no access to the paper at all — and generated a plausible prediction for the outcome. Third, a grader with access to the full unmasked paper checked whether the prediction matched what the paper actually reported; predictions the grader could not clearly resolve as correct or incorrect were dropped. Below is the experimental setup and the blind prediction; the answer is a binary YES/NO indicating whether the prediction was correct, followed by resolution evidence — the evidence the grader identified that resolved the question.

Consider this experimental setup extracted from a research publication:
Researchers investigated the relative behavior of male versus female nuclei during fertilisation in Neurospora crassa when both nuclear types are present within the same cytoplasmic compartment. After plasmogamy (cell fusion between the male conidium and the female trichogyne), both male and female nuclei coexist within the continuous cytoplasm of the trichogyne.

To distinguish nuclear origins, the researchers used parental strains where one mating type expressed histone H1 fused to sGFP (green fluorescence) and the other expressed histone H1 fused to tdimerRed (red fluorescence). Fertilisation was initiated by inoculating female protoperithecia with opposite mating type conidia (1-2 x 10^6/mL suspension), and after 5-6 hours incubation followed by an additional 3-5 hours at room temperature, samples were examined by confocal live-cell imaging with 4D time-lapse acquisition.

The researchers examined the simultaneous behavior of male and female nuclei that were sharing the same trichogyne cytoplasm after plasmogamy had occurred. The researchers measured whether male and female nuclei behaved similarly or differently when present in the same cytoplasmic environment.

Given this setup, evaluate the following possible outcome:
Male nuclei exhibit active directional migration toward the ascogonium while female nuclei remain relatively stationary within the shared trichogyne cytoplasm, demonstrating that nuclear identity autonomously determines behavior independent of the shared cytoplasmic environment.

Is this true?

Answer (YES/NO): YES